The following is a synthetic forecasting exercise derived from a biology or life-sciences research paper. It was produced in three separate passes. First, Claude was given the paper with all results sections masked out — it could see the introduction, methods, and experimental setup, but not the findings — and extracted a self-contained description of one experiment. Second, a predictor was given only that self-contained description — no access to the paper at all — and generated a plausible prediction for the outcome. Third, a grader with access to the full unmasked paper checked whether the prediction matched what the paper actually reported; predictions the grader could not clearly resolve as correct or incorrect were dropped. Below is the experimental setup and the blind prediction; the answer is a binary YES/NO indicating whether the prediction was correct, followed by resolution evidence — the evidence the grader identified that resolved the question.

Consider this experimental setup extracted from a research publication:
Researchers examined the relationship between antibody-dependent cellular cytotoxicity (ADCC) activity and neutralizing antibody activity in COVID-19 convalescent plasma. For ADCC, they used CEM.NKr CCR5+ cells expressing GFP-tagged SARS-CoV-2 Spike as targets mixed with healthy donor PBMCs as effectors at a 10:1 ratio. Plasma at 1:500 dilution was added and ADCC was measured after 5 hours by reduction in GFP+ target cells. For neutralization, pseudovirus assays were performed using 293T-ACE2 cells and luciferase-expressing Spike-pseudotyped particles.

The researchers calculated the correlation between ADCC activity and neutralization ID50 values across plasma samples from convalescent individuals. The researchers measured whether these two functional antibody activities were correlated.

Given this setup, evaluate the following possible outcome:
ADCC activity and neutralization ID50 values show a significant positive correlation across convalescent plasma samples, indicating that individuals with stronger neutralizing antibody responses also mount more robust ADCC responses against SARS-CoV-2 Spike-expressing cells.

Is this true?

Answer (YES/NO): NO